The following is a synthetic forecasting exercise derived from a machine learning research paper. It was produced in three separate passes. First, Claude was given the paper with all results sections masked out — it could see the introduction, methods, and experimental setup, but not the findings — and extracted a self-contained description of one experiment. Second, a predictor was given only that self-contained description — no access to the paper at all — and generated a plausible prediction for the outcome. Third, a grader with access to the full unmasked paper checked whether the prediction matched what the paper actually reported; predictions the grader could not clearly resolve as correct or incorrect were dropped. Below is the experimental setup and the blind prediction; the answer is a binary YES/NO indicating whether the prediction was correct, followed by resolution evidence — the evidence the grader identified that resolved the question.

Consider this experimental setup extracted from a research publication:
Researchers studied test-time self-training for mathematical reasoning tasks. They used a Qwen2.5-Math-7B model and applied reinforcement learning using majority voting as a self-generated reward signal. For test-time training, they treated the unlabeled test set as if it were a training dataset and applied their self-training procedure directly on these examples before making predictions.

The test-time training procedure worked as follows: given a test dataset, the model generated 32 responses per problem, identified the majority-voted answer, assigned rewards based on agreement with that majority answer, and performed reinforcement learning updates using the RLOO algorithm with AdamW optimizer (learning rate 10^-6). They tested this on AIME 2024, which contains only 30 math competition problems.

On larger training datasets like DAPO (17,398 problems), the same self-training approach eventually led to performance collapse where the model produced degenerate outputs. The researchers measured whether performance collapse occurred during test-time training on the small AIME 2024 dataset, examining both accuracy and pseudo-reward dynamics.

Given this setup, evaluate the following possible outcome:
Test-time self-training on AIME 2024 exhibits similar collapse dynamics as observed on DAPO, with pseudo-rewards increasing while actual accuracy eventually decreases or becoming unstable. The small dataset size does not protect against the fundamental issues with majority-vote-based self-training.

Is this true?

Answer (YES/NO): NO